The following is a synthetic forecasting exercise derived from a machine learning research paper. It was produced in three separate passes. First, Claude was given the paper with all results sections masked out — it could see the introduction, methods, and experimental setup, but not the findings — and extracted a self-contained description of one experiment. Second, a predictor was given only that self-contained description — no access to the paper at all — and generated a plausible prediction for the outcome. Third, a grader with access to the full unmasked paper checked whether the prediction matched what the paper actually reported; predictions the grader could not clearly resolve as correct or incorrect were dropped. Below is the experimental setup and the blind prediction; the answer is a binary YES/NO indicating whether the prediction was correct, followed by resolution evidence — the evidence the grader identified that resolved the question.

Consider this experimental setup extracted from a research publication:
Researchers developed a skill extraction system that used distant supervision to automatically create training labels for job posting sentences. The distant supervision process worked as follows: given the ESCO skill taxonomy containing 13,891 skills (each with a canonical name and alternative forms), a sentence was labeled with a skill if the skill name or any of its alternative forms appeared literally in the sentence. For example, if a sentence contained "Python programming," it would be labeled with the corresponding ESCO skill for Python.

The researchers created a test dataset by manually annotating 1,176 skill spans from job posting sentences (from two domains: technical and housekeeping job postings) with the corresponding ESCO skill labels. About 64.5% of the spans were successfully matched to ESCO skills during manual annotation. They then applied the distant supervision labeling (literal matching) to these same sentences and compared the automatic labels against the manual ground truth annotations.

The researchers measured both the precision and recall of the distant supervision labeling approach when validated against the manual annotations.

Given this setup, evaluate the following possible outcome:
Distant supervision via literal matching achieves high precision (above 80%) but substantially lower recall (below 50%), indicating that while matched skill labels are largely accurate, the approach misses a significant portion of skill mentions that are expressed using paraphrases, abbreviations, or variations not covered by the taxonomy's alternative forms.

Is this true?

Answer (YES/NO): NO